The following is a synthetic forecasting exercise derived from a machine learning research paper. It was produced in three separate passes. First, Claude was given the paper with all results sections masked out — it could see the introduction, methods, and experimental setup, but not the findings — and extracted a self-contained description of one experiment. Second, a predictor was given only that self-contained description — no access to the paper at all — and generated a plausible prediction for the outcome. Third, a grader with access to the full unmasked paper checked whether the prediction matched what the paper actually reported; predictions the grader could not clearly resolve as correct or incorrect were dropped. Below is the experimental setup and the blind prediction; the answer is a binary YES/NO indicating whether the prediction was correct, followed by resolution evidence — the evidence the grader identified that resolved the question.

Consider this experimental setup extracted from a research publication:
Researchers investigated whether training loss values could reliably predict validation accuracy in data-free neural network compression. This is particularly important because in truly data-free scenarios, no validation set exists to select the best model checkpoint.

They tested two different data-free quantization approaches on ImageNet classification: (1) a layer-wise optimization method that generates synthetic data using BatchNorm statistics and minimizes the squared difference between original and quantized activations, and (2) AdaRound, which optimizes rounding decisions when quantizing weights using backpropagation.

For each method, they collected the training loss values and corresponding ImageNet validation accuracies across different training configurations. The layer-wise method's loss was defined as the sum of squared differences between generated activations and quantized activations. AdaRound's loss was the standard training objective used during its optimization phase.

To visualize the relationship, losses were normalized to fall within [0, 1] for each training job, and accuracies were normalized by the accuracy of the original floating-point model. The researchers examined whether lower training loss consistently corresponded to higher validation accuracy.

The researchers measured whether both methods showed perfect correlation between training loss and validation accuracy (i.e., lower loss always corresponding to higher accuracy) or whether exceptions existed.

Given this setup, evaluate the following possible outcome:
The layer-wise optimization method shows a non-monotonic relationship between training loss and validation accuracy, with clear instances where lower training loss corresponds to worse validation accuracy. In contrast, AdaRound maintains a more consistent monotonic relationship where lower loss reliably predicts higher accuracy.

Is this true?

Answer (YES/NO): NO